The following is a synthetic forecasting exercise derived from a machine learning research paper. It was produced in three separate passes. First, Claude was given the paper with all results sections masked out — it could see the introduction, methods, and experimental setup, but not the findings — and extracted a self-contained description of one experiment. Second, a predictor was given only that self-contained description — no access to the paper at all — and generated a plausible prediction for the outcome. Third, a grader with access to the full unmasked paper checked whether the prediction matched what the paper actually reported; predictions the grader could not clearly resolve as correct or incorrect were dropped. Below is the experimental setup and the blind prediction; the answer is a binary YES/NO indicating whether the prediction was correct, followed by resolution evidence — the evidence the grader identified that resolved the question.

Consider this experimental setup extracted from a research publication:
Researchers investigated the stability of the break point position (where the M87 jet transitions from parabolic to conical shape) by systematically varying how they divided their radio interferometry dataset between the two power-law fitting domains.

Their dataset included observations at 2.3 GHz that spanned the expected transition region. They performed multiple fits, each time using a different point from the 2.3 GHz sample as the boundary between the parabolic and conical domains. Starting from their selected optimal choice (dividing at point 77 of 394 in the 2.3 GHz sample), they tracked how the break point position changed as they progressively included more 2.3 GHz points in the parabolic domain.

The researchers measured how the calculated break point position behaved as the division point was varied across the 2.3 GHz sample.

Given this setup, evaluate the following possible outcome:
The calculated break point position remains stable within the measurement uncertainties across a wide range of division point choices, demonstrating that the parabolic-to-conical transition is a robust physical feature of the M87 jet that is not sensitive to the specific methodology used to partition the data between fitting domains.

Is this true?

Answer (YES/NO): YES